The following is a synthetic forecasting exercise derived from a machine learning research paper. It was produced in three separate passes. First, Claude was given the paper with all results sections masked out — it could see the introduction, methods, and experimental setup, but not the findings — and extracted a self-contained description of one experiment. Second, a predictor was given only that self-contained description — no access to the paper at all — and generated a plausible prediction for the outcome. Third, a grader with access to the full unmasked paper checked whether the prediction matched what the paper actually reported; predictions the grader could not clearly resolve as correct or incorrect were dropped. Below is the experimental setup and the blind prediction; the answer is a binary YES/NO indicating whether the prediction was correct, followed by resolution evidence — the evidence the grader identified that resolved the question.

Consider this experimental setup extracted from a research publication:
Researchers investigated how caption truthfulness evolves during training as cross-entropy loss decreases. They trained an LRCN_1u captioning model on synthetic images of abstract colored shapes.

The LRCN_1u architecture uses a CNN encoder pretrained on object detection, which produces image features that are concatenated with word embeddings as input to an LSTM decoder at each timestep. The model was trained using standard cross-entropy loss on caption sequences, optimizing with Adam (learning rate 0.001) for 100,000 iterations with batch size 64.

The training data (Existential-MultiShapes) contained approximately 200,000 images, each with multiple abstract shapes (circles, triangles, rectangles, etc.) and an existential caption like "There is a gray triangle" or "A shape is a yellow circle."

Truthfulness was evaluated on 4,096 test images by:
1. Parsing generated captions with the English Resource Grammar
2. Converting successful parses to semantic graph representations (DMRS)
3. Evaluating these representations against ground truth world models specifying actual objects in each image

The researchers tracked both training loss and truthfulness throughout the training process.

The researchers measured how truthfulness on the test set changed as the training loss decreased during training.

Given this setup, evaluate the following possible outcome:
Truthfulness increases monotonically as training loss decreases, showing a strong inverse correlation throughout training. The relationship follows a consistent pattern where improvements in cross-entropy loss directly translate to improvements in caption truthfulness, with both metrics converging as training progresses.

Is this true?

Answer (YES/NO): NO